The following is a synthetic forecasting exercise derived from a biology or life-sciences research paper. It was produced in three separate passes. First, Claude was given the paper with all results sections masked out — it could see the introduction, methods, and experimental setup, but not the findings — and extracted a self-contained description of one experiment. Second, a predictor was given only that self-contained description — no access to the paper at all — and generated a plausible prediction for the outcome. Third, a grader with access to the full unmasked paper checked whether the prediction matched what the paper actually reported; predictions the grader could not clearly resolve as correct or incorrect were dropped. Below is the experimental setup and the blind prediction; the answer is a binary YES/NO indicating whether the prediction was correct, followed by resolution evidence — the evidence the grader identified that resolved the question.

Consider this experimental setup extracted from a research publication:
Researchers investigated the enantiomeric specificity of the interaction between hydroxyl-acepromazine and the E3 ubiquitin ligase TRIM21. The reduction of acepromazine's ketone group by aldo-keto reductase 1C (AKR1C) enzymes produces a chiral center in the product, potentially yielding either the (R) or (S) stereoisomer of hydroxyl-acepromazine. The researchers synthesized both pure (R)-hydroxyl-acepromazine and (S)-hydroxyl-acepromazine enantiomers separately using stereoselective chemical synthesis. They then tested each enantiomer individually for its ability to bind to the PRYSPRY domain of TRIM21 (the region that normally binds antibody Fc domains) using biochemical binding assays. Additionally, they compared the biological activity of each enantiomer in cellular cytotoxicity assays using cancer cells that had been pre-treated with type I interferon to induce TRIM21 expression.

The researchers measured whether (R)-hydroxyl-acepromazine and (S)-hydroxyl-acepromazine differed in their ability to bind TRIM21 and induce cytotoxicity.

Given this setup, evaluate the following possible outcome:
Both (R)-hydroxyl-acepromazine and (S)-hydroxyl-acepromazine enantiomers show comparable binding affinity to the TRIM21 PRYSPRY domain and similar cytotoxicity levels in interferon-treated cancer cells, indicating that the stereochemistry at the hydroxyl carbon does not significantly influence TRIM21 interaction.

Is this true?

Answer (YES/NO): NO